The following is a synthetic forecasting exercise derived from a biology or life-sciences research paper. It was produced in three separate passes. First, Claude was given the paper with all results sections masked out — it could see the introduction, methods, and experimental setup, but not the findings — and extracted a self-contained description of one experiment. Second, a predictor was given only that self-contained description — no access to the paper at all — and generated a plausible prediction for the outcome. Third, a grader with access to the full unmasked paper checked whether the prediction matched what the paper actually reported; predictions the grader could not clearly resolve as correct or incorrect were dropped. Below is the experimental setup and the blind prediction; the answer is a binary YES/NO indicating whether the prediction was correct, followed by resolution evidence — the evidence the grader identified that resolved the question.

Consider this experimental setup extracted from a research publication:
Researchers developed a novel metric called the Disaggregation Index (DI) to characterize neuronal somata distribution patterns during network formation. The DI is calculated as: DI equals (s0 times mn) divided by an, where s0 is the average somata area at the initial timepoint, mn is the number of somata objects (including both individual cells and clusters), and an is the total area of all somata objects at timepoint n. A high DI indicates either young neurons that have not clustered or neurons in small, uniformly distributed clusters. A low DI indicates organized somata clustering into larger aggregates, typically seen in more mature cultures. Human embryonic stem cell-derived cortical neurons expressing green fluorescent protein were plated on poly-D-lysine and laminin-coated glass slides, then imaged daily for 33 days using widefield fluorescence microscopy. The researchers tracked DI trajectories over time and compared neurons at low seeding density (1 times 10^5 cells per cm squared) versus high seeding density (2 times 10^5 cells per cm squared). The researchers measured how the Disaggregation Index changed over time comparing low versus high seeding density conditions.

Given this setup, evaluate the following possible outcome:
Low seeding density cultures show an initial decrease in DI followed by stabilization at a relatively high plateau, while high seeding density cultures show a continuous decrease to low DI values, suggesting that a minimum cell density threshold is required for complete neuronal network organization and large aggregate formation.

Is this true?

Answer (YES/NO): NO